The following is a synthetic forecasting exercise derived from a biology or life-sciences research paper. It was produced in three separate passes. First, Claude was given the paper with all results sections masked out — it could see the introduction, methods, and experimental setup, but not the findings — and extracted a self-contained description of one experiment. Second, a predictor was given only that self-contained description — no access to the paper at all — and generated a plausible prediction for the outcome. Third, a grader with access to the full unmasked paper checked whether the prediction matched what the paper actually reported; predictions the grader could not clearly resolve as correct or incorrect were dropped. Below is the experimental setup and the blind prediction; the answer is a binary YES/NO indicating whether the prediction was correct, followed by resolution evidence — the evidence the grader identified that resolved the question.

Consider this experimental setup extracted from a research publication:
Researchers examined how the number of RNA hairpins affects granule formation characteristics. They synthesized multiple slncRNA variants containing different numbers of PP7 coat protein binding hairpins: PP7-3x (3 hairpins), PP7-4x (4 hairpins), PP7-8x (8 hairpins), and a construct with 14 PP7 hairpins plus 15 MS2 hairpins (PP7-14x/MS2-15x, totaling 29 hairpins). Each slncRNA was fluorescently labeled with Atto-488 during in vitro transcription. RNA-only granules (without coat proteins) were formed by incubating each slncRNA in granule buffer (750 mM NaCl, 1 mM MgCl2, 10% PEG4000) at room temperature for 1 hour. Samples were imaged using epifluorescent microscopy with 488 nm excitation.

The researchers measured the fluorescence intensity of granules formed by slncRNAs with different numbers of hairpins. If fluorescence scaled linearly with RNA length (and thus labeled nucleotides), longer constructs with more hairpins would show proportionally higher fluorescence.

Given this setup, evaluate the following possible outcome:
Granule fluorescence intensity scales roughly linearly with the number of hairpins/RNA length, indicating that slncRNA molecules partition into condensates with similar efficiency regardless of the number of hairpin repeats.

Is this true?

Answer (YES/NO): NO